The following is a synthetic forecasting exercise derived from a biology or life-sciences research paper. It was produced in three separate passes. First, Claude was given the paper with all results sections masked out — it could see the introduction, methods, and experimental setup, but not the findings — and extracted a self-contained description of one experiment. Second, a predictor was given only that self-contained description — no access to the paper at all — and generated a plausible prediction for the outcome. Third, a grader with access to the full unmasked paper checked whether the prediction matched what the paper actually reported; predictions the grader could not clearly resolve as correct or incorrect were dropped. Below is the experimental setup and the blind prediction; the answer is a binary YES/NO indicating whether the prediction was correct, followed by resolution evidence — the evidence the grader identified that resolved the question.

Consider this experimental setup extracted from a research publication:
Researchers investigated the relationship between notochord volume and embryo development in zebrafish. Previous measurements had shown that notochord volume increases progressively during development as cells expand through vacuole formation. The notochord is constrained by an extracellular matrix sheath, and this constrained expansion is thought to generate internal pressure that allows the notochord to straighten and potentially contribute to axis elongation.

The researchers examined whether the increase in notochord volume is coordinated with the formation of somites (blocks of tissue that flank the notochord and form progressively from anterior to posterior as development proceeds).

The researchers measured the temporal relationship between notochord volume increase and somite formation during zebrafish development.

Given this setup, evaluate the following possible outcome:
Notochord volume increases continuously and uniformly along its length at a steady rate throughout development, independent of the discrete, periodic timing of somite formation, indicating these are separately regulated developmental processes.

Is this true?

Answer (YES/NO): NO